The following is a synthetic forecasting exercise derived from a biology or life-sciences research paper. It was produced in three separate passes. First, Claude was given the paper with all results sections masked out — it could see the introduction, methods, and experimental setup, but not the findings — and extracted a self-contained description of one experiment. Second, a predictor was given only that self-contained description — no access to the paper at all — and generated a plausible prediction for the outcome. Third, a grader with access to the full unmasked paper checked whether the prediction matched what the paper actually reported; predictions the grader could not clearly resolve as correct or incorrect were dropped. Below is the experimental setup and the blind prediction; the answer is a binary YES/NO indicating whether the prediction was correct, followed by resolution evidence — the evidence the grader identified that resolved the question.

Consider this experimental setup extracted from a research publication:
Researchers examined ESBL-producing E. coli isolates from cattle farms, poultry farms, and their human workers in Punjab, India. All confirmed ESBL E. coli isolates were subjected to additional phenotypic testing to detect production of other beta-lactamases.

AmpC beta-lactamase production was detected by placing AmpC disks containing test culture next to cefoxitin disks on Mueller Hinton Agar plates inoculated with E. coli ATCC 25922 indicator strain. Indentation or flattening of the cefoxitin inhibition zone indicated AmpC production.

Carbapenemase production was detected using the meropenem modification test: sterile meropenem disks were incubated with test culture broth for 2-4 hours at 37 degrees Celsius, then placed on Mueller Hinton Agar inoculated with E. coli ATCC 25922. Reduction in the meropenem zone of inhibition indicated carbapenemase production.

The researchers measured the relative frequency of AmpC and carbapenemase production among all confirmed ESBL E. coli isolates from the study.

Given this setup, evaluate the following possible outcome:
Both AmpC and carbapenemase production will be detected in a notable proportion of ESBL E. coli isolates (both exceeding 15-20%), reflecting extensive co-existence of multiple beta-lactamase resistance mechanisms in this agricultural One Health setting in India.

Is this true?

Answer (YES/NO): NO